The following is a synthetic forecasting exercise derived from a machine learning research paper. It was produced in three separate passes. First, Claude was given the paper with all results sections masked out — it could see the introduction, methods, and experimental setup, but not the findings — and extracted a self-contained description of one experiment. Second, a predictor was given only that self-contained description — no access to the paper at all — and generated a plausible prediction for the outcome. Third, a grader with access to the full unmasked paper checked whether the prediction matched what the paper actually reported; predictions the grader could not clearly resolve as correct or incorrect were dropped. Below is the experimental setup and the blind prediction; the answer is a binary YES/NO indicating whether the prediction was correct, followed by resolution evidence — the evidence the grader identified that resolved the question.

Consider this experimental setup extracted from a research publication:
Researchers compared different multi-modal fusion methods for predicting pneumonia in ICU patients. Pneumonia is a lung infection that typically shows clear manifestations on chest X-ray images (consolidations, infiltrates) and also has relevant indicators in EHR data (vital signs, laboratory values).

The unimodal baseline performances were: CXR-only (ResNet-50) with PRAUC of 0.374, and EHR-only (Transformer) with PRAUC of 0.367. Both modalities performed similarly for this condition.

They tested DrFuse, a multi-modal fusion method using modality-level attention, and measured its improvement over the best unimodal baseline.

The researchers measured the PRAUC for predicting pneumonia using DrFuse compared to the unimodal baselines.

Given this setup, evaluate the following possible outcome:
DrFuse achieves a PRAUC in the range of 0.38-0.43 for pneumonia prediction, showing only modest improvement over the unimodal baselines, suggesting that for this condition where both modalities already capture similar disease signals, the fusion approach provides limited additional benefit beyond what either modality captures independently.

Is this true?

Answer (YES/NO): YES